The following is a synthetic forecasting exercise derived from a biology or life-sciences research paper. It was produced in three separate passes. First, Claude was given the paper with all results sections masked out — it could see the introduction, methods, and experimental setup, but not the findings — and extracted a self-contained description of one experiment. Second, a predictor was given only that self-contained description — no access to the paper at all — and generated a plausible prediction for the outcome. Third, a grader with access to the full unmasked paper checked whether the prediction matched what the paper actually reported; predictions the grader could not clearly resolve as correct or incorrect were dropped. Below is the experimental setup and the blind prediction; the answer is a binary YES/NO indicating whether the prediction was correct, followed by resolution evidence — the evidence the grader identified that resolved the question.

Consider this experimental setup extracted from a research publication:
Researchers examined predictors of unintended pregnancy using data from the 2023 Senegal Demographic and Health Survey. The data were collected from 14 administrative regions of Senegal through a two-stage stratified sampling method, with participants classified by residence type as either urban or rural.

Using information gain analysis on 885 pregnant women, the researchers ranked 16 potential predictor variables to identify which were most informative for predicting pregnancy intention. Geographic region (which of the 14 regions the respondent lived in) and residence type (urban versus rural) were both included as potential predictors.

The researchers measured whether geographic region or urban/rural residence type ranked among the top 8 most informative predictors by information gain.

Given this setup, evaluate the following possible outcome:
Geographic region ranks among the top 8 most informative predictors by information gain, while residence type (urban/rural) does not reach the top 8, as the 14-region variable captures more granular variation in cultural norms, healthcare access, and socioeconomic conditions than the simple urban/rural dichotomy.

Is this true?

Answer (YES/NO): NO